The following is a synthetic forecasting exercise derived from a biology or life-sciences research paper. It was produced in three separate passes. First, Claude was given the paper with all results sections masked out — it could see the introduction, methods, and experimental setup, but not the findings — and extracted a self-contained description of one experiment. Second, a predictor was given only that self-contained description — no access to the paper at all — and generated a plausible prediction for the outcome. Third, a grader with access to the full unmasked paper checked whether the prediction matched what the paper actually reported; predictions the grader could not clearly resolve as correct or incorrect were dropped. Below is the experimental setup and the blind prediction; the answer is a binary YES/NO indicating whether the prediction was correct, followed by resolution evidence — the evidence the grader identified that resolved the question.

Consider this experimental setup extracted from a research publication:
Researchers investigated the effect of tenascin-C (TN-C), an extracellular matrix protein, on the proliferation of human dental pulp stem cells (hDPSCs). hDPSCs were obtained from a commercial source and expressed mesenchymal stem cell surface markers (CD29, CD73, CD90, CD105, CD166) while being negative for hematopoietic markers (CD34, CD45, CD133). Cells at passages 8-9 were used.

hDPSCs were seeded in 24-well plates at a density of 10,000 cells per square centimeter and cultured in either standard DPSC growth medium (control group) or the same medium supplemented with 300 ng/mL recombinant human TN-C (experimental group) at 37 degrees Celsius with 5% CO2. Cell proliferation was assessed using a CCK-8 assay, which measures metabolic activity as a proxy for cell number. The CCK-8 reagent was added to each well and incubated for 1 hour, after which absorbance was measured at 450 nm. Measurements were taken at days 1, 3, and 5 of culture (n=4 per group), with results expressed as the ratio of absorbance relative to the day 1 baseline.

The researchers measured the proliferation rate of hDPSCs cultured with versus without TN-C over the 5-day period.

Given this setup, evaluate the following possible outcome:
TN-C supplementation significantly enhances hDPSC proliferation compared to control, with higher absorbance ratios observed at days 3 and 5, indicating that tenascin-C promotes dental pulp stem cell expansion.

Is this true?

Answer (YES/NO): NO